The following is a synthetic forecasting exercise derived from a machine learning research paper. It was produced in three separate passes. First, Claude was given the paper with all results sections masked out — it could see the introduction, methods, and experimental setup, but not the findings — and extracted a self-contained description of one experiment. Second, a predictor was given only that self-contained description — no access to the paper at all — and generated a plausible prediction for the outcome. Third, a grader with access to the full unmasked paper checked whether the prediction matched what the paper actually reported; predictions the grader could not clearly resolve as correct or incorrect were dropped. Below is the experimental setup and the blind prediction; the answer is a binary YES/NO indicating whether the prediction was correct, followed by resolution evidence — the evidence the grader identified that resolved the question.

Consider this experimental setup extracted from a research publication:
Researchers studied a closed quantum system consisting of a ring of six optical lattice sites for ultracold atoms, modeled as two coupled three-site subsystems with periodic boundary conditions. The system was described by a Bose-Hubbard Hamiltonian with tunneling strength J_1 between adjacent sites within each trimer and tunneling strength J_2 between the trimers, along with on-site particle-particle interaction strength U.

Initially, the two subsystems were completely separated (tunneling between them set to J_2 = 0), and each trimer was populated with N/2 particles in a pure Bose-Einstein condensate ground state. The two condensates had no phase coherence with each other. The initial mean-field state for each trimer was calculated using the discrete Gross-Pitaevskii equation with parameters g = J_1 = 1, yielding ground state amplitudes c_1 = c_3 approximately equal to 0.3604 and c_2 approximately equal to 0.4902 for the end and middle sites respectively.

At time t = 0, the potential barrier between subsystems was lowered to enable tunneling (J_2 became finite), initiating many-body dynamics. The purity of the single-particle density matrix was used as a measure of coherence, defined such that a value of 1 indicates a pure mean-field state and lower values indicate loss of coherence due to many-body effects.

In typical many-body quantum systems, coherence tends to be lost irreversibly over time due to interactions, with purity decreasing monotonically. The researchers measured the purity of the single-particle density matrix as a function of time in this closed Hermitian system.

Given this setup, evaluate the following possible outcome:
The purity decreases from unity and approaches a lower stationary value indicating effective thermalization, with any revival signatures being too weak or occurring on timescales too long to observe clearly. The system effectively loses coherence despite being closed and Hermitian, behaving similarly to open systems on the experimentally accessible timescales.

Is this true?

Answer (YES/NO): NO